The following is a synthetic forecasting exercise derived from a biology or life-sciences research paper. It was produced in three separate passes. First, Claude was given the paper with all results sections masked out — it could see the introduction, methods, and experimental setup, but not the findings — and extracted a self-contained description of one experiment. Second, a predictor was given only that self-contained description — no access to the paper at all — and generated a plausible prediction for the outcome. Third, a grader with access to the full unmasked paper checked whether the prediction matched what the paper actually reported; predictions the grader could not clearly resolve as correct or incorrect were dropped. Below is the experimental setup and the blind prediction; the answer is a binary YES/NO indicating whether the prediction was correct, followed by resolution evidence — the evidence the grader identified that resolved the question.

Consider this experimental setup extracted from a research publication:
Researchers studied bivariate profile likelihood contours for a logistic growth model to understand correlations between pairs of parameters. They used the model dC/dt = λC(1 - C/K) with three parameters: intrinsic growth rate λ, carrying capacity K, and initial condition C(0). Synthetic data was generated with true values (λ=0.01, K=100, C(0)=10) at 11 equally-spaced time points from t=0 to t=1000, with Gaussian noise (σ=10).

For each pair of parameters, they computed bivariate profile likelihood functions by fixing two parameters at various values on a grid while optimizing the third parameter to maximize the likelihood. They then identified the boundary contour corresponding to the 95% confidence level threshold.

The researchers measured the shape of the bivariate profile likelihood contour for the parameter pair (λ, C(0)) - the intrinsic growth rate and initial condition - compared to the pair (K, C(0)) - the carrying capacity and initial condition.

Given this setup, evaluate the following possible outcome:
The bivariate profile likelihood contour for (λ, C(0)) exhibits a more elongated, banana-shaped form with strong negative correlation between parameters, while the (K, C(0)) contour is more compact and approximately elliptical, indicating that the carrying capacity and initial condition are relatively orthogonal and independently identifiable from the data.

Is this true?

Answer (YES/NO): YES